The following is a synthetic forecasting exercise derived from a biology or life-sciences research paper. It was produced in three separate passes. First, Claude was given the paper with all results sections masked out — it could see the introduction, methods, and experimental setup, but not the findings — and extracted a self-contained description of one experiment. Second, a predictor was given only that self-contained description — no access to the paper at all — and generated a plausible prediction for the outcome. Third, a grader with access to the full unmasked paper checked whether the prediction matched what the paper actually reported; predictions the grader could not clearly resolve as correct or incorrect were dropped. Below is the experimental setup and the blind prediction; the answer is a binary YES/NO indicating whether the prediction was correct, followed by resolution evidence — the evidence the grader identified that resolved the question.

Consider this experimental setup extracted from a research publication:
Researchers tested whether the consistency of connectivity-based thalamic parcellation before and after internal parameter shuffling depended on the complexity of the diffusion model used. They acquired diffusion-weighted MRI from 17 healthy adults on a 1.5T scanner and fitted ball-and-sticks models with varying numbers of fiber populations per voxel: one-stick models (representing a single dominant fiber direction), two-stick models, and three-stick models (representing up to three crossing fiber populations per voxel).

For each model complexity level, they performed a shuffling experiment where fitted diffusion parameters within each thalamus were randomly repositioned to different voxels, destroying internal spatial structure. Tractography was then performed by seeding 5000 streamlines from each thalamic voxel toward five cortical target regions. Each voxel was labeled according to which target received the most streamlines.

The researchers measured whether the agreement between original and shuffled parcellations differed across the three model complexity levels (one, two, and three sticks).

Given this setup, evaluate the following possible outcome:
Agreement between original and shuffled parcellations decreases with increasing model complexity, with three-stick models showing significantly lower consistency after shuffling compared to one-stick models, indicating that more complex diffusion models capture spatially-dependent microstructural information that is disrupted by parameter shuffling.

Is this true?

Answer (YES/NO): NO